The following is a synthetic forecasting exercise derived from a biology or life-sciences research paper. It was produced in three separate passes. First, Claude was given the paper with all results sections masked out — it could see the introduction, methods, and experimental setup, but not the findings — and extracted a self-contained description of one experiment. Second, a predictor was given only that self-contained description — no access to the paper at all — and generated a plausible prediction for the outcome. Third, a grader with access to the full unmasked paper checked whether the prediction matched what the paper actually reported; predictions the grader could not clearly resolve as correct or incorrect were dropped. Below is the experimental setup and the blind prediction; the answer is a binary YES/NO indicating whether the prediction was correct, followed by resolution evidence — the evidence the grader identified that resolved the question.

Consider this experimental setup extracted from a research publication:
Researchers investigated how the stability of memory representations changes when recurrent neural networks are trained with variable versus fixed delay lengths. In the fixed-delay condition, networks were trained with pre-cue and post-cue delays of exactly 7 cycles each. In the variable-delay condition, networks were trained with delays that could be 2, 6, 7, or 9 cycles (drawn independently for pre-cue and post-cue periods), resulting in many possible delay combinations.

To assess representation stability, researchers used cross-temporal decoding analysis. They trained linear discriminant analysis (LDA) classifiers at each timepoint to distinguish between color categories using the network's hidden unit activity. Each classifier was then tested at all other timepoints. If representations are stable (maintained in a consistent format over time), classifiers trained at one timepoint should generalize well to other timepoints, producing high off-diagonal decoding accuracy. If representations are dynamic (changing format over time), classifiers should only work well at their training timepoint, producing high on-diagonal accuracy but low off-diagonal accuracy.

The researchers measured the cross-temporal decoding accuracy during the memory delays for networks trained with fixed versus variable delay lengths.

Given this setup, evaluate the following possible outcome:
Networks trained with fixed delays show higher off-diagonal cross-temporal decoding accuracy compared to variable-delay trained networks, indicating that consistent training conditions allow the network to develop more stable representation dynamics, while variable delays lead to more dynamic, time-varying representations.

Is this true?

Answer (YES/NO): NO